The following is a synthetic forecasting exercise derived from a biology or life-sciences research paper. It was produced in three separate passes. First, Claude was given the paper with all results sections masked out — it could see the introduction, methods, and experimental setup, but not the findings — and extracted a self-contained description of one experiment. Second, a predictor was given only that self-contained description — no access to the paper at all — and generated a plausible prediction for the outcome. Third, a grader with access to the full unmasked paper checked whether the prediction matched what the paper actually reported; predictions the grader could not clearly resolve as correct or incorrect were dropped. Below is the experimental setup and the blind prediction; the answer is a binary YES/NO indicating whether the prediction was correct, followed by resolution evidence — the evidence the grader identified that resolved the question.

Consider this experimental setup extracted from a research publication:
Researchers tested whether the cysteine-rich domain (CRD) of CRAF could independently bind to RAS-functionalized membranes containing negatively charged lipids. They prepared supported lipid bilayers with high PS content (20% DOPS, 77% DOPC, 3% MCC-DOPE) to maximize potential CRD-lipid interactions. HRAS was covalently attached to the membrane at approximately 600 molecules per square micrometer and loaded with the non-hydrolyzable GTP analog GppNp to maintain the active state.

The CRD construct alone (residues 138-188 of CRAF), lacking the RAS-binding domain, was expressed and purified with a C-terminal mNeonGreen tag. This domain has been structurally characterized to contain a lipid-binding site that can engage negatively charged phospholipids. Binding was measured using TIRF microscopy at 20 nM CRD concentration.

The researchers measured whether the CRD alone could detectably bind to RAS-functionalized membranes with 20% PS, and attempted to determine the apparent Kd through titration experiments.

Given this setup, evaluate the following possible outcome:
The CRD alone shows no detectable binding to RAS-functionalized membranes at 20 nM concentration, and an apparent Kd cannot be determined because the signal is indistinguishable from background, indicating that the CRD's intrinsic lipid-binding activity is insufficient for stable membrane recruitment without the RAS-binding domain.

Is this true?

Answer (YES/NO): YES